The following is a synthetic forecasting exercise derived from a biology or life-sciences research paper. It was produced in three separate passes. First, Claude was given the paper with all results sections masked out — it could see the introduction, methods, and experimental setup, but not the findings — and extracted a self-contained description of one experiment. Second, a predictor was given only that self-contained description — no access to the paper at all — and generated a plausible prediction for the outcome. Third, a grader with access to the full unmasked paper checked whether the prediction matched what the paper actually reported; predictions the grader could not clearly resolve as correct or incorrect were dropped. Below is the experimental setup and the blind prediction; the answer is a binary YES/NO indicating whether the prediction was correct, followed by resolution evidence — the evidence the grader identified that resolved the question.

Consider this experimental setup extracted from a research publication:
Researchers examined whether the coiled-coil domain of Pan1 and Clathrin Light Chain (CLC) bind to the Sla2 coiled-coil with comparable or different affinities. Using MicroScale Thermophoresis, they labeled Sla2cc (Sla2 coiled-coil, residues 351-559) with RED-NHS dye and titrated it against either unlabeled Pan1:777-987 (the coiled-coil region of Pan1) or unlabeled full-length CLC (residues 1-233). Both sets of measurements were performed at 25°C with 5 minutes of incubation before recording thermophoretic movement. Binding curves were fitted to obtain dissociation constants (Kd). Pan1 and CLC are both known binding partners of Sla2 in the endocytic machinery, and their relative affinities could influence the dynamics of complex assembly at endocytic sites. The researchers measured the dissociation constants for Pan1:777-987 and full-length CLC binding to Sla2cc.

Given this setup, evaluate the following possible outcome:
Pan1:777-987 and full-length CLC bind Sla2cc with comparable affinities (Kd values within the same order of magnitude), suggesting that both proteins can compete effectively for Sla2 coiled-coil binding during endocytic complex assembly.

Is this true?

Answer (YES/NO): YES